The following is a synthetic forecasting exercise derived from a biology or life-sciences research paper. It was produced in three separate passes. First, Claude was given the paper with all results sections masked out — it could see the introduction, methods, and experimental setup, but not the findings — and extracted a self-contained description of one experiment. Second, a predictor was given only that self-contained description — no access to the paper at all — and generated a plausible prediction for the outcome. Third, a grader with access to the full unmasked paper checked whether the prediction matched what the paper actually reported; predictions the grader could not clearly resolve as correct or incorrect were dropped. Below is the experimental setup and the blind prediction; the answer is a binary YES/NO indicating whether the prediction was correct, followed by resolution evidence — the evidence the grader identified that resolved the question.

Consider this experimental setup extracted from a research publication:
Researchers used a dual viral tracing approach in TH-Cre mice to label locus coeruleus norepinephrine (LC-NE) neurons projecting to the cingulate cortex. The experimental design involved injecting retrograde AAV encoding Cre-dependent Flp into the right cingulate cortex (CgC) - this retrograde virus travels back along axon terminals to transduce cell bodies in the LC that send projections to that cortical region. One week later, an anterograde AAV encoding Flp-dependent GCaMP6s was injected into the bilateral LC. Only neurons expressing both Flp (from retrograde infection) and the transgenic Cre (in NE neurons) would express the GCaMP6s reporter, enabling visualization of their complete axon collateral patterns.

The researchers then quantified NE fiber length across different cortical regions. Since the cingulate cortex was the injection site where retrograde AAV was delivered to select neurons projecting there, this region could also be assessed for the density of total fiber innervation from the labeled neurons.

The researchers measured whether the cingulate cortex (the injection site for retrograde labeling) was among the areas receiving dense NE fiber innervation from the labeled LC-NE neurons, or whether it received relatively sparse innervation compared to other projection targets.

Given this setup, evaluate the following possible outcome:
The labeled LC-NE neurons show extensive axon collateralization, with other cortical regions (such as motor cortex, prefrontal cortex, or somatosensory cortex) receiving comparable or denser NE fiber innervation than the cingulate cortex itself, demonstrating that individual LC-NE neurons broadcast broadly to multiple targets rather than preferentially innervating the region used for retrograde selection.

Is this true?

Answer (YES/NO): YES